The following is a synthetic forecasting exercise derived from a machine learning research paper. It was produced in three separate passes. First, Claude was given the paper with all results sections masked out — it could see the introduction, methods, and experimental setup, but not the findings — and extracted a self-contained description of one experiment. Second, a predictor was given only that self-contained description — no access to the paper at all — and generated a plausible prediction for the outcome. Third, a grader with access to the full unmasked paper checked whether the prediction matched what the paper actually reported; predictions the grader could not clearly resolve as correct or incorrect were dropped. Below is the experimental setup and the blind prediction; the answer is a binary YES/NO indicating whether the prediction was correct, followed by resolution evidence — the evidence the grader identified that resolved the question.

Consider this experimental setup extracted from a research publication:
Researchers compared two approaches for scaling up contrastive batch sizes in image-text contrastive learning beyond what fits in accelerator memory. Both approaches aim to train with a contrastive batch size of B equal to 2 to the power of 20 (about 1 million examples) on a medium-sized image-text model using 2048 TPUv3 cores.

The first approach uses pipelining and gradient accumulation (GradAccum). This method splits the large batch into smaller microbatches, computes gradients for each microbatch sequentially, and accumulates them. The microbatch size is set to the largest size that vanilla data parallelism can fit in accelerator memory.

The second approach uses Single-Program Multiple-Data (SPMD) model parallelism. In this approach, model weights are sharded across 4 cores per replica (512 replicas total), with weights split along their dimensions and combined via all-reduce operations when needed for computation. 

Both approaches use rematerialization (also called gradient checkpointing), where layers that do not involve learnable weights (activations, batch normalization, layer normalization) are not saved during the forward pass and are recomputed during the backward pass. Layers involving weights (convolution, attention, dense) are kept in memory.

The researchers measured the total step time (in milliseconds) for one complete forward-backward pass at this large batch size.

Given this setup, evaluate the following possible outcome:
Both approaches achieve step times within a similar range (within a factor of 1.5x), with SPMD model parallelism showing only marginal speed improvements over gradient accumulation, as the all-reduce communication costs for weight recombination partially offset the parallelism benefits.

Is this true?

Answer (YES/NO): YES